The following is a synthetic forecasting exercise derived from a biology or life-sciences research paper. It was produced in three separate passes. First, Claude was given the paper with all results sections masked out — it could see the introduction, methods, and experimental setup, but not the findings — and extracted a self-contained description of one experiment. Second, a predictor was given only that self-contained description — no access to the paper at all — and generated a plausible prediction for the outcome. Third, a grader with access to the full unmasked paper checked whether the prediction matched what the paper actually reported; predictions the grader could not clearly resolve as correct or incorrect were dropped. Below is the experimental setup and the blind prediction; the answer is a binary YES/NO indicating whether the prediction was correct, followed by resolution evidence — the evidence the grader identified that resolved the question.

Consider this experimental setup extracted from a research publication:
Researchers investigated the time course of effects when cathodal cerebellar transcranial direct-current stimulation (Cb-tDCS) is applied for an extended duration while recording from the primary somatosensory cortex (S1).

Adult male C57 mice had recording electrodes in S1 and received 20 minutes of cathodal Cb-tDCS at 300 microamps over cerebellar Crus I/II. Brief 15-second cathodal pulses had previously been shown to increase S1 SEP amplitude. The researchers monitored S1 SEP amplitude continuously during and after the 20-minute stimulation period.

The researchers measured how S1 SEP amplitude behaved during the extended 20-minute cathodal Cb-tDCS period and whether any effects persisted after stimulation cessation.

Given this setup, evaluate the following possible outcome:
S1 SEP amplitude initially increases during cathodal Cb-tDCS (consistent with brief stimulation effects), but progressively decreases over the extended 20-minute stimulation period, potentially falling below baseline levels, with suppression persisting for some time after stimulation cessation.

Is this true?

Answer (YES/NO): NO